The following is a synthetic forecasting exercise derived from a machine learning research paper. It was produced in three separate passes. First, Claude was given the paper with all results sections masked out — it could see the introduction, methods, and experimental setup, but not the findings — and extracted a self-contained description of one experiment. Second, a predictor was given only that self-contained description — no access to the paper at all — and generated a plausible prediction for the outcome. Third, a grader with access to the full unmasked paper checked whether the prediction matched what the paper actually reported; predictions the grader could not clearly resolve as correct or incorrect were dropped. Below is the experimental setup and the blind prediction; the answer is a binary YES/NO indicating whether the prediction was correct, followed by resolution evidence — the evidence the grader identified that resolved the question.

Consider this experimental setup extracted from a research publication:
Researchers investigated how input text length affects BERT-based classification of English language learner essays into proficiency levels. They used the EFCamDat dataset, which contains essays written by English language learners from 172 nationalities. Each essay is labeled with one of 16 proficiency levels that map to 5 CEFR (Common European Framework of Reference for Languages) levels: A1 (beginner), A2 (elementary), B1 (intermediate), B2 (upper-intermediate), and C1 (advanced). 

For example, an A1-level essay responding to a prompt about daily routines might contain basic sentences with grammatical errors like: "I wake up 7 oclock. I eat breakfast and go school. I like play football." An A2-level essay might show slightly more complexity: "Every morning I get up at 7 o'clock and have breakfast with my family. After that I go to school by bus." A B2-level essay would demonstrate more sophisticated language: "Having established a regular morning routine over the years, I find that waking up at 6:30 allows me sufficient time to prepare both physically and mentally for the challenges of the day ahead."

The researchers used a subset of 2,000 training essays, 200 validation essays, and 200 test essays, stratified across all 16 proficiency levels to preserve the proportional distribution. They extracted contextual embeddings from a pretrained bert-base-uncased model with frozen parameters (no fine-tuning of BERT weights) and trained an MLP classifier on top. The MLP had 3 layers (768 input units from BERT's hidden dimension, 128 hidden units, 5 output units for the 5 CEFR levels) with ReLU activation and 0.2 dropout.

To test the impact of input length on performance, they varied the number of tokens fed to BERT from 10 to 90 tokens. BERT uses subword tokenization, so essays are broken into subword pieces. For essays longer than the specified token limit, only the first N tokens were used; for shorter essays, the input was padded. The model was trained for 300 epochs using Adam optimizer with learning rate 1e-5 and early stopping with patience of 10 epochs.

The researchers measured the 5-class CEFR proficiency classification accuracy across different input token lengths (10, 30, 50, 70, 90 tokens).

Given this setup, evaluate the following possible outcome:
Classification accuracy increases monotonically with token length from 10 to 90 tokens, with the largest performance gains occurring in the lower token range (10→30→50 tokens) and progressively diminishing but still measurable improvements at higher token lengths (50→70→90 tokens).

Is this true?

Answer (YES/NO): NO